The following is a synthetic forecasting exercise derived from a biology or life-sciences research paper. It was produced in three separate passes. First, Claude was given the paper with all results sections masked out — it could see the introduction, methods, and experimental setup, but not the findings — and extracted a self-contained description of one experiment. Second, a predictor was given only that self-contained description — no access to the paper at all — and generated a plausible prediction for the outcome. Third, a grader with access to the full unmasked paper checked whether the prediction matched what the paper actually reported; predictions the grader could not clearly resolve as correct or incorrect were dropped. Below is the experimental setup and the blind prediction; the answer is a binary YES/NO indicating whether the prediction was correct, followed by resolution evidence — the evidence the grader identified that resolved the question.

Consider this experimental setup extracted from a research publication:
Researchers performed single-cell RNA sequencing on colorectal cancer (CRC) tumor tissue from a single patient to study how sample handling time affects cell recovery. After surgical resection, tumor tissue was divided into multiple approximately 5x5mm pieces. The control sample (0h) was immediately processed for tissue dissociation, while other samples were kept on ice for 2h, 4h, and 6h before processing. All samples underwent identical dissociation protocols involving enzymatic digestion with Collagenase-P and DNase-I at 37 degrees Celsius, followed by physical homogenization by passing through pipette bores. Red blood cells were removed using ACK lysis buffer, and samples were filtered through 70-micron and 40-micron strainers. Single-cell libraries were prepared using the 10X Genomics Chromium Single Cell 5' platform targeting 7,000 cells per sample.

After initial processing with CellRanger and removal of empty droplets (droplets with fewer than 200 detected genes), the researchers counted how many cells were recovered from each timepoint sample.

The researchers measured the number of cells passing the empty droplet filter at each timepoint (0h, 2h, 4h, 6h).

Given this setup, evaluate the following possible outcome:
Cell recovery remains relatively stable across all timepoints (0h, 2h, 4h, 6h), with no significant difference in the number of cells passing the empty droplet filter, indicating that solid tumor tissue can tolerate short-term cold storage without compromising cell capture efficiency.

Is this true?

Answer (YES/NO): NO